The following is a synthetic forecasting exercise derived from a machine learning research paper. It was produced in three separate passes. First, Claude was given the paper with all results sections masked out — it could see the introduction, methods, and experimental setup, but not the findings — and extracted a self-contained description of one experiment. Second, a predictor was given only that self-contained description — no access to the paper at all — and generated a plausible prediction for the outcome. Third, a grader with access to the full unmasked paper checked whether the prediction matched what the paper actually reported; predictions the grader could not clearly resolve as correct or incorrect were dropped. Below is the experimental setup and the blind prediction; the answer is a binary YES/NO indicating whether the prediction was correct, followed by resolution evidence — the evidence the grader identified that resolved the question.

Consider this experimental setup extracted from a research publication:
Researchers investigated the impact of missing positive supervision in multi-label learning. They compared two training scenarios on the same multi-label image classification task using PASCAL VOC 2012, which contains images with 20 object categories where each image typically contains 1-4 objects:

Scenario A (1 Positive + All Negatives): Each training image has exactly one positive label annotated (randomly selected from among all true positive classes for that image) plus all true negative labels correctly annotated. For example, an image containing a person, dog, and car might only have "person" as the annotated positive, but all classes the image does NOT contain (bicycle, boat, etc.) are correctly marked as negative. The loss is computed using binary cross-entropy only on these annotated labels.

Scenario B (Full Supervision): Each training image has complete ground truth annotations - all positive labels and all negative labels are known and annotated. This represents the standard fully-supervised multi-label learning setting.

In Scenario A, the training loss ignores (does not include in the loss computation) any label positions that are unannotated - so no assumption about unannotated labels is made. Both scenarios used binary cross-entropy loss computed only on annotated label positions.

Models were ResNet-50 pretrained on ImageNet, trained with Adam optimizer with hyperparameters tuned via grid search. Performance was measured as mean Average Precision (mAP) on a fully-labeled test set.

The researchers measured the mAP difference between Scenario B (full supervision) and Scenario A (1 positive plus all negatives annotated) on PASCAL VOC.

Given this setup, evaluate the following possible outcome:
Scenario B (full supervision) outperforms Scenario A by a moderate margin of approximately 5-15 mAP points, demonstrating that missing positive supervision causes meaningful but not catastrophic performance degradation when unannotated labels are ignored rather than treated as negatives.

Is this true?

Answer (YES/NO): NO